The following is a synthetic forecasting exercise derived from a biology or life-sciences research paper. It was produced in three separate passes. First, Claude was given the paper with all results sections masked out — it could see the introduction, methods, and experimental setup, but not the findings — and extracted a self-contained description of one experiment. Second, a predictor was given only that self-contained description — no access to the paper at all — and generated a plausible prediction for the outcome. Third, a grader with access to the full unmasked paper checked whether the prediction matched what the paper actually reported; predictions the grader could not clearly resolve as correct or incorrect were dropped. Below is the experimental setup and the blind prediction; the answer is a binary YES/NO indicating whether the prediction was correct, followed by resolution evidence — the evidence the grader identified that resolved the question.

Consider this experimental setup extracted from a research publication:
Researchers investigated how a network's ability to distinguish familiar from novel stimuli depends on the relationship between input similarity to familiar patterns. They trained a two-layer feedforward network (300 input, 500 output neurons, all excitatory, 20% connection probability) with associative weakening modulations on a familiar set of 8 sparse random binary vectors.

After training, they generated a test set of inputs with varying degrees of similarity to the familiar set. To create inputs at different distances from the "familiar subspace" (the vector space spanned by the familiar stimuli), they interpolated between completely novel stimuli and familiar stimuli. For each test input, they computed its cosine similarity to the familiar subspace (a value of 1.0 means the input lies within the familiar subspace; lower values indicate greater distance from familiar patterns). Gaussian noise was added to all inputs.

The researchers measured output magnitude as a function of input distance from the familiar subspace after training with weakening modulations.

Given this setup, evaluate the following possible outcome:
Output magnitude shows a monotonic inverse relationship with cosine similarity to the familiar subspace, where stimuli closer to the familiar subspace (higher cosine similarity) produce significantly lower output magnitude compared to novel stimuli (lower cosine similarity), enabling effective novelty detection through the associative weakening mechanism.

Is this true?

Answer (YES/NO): YES